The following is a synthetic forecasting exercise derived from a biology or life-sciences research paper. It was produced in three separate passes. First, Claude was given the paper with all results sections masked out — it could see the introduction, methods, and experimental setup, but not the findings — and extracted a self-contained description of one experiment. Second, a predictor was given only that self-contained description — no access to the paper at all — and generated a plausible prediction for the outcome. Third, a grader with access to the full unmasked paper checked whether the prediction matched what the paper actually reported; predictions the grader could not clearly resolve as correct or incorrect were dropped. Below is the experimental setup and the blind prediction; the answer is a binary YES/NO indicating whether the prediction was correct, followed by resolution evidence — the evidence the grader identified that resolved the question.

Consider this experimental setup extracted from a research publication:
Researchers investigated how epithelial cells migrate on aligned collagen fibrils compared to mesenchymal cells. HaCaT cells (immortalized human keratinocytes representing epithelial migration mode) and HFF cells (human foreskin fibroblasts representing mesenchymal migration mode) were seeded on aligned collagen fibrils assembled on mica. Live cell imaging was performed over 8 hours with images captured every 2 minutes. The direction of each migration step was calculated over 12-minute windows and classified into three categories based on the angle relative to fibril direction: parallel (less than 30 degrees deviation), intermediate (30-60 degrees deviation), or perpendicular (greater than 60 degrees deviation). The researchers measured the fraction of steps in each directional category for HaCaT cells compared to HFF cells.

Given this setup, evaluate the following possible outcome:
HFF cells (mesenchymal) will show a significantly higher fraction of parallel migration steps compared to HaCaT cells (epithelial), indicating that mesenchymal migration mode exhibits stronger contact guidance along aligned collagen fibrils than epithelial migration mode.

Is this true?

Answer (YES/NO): YES